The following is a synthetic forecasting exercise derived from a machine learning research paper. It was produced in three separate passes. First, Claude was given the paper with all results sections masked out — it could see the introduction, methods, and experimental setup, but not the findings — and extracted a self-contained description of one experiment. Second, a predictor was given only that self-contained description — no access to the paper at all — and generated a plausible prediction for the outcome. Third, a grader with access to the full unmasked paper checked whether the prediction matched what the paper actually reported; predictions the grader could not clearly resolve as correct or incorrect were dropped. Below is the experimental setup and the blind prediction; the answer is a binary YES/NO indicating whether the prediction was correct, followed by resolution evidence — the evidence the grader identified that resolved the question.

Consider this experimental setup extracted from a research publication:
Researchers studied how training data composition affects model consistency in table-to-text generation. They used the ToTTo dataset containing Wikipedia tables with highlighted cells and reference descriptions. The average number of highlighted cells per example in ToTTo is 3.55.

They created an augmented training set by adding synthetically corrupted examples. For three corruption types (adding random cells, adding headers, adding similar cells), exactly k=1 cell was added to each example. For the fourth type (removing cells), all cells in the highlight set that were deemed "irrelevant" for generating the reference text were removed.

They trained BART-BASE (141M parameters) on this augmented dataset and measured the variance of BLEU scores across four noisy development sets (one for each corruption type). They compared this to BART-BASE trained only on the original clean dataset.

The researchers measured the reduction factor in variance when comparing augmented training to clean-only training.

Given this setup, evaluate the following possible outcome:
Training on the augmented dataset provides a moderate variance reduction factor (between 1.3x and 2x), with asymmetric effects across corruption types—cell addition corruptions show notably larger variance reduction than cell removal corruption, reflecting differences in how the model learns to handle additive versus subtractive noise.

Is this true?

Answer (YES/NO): NO